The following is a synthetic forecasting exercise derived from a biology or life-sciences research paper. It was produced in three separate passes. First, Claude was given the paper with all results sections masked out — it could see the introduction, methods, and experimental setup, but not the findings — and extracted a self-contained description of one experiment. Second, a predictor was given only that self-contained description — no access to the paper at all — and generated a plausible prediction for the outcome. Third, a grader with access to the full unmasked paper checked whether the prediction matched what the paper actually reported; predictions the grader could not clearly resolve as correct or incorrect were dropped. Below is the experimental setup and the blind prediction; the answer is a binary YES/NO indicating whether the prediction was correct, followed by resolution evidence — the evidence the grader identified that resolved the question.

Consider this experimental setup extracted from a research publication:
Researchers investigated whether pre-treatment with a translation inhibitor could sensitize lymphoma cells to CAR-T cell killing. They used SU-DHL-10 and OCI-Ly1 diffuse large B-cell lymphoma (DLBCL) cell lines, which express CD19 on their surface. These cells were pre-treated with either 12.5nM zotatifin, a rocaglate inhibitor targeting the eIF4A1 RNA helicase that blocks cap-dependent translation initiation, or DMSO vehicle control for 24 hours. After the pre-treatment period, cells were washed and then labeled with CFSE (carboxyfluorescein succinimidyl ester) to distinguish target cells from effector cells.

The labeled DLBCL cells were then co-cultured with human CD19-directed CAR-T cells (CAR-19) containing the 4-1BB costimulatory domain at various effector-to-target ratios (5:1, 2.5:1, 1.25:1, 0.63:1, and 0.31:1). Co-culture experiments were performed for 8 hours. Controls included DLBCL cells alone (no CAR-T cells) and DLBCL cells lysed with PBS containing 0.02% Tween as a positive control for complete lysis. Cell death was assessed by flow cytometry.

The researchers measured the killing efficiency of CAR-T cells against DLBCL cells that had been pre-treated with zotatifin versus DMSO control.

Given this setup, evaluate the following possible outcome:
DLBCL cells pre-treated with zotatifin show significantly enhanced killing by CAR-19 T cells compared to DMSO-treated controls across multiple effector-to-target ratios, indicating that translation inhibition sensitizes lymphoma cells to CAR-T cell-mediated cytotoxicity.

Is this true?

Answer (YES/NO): YES